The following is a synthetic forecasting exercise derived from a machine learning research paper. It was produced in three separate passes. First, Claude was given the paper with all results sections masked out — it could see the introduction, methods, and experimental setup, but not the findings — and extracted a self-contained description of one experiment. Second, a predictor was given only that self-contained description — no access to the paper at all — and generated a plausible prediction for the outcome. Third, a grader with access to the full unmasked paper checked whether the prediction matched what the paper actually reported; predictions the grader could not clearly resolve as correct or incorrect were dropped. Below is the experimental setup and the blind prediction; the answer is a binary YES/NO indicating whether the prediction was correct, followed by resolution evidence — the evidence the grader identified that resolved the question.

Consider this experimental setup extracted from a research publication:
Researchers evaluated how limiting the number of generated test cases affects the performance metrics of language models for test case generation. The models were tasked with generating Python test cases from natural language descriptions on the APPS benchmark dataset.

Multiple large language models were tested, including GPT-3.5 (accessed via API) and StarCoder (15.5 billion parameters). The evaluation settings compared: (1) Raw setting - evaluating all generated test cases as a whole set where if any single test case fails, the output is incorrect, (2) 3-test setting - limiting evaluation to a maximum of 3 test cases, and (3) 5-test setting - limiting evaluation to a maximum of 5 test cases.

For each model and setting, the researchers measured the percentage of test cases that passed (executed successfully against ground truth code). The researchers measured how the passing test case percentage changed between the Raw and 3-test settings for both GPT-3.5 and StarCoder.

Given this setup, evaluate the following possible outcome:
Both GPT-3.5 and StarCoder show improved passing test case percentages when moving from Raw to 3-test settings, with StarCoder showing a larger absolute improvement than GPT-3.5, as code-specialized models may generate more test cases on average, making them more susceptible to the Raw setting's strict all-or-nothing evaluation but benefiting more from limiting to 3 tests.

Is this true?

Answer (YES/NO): NO